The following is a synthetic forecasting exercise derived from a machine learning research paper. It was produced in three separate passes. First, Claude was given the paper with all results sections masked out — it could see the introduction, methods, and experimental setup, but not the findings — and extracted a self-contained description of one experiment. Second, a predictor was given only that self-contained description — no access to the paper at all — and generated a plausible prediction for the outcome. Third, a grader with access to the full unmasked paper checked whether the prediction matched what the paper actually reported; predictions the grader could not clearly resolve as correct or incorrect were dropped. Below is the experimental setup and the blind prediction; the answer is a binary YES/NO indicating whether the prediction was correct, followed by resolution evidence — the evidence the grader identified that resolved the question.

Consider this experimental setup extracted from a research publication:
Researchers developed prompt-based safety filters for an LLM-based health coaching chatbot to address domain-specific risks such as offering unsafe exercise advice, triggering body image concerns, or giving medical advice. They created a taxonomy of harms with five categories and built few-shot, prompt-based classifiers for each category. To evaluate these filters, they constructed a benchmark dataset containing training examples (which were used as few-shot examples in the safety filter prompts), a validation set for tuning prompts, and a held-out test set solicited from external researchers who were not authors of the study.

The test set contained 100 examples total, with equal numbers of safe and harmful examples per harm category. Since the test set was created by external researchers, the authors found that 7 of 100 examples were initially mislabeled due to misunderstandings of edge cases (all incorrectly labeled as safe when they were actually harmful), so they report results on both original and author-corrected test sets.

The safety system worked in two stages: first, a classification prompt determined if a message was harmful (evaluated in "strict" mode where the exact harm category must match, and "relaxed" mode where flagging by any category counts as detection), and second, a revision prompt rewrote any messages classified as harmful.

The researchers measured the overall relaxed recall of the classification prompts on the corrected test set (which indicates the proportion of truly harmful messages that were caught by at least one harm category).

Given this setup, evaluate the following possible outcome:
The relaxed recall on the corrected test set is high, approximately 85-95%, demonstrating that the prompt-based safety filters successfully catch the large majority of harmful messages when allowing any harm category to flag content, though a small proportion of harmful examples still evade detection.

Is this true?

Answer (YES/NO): NO